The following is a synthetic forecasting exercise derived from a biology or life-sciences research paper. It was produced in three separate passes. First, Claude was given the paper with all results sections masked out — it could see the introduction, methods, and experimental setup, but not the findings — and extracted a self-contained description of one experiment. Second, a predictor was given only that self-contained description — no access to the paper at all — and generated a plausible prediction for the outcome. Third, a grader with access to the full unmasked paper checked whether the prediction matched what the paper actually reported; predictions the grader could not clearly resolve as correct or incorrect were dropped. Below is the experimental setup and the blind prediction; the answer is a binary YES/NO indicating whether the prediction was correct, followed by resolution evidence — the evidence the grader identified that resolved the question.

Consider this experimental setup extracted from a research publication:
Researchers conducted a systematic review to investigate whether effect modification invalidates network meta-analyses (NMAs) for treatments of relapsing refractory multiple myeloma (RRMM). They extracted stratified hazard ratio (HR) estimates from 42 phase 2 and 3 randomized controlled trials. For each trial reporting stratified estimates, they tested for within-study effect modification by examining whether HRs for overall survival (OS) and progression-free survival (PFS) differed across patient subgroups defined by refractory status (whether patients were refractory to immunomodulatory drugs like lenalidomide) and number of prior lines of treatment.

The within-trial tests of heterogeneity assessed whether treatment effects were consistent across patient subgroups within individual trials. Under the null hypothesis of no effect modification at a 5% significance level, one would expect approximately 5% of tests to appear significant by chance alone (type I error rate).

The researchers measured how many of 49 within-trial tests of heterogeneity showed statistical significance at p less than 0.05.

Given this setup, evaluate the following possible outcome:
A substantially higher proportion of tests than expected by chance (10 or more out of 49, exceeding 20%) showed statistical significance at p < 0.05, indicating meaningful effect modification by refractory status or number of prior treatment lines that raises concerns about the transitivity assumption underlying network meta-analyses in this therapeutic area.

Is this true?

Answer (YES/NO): NO